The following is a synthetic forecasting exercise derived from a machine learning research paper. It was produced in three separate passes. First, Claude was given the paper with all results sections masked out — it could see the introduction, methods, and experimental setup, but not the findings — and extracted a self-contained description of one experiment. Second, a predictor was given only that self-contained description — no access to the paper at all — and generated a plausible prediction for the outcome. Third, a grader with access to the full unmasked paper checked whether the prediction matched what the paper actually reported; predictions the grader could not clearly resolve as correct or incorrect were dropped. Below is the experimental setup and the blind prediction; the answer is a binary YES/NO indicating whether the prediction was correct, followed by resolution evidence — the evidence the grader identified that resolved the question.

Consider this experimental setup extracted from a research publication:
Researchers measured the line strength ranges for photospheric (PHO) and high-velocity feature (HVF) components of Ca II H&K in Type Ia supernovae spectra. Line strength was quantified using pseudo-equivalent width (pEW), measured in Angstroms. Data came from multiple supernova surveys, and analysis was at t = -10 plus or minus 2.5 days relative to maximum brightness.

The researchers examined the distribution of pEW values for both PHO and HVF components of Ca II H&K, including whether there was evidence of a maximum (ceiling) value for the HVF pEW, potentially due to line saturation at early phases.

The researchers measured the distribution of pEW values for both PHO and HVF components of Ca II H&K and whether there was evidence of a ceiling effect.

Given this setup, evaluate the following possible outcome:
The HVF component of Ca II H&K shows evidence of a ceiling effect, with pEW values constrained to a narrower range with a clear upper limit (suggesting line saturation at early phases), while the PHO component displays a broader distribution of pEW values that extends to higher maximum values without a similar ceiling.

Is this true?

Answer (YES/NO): NO